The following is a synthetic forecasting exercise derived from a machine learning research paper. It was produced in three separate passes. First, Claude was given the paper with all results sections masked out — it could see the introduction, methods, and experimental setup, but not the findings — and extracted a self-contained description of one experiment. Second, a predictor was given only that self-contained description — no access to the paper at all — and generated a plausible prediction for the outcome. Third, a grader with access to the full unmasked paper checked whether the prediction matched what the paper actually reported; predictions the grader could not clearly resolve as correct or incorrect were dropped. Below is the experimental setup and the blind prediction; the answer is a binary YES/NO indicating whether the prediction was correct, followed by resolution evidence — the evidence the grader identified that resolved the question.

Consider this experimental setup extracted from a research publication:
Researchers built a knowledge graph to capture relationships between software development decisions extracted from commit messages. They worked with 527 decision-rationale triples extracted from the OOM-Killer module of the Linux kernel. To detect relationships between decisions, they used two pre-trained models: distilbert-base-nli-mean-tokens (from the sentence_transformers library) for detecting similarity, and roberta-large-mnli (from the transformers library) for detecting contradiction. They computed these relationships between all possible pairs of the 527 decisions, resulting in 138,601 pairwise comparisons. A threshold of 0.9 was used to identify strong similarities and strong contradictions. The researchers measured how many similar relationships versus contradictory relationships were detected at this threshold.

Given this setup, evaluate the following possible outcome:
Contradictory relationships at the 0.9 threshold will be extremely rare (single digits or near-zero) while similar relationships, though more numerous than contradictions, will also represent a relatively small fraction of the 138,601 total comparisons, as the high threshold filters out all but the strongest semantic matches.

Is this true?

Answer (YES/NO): NO